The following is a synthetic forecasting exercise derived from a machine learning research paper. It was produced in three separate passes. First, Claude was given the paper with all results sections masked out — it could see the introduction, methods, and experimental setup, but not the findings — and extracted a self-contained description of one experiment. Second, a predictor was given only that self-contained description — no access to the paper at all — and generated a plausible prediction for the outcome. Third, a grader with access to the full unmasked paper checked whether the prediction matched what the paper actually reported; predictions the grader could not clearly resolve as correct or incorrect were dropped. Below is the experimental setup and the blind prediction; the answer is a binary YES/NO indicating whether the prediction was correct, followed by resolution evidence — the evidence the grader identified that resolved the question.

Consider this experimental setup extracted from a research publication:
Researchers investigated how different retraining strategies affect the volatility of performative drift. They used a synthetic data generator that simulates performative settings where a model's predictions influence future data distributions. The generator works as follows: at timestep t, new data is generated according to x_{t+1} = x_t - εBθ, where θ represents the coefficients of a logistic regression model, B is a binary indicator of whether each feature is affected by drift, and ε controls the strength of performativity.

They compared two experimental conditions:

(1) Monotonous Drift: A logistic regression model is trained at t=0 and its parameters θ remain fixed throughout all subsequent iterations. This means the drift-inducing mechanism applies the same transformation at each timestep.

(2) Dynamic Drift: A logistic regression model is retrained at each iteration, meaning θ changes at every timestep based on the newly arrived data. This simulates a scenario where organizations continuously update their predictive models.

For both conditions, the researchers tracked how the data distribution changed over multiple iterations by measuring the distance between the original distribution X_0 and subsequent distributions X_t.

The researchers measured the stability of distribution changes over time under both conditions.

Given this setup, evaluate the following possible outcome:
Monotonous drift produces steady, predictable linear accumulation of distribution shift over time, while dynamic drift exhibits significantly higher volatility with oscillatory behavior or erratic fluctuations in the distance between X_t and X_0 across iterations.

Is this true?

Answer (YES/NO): NO